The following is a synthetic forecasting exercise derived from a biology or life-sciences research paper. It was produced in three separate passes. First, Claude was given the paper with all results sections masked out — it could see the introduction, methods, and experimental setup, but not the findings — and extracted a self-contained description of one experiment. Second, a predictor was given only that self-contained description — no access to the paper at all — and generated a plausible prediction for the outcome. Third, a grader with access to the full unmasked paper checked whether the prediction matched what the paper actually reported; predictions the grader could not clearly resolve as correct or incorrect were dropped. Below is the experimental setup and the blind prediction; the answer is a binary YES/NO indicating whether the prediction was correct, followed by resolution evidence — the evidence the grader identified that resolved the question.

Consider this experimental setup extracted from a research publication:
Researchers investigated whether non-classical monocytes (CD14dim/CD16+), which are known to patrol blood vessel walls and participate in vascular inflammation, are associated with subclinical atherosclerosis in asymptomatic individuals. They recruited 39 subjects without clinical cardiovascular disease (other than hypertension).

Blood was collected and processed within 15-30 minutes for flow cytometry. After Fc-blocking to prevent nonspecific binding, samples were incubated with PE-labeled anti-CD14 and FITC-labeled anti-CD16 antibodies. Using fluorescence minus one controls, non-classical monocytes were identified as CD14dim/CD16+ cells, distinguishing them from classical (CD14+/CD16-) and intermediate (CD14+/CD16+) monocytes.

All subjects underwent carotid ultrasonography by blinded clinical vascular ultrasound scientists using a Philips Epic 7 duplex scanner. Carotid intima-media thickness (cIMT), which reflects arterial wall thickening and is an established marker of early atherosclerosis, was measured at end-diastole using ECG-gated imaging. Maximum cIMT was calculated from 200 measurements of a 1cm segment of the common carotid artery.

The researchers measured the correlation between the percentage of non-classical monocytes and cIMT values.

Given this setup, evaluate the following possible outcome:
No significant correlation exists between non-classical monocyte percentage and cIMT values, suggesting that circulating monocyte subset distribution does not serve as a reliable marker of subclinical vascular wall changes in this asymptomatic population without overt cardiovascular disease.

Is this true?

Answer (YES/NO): NO